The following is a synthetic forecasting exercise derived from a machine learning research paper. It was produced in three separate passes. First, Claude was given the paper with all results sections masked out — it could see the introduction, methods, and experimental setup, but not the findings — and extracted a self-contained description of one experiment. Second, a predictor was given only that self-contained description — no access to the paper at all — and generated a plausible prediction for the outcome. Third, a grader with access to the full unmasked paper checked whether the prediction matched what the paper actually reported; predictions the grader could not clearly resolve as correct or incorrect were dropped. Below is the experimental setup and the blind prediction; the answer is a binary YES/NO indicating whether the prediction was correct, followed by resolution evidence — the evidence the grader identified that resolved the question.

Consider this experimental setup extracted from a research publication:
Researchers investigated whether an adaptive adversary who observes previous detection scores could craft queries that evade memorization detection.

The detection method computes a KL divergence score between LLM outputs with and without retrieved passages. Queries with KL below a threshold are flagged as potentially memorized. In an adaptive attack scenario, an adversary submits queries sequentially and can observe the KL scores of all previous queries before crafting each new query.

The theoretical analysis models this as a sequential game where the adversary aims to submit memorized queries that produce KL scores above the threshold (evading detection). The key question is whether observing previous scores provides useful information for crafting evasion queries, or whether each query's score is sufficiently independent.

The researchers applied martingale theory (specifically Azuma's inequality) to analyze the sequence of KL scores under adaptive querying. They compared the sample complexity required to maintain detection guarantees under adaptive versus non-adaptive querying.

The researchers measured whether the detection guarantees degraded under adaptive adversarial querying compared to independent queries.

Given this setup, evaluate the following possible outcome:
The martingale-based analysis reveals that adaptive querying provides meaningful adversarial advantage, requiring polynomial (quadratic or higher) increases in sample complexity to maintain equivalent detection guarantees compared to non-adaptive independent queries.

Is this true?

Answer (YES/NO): NO